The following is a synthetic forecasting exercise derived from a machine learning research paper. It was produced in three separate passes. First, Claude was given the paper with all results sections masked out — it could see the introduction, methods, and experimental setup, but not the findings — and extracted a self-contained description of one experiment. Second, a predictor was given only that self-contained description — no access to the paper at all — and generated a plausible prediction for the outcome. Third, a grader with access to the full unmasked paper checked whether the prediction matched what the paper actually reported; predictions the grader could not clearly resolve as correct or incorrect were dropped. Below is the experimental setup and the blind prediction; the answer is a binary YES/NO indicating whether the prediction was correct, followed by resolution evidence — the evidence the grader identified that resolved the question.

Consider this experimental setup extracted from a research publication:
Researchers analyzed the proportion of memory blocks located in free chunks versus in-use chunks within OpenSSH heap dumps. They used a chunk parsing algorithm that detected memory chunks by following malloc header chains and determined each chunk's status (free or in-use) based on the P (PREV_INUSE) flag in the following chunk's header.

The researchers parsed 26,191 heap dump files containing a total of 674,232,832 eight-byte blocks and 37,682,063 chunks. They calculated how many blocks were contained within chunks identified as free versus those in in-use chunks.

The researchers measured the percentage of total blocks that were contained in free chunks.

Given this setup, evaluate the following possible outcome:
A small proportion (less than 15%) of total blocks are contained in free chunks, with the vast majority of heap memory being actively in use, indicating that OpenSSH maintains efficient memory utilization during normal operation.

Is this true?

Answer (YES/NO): NO